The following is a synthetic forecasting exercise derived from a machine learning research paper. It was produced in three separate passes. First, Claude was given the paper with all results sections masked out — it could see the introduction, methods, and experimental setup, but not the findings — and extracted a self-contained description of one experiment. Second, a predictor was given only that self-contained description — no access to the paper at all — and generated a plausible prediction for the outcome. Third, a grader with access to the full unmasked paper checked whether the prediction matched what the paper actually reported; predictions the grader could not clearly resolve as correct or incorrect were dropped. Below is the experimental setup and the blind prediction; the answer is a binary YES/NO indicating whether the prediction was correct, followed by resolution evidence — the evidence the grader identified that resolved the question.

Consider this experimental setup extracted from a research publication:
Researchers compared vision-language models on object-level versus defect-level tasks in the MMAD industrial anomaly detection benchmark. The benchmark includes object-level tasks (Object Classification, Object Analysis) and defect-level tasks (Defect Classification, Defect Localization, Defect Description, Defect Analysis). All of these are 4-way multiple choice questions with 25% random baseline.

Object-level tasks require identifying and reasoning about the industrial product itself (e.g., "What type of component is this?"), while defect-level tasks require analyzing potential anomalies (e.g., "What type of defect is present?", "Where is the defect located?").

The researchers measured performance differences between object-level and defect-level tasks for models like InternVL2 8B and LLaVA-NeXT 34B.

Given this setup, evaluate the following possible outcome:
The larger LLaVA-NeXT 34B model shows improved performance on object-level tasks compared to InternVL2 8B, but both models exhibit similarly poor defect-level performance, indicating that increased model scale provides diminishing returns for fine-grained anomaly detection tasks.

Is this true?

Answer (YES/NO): NO